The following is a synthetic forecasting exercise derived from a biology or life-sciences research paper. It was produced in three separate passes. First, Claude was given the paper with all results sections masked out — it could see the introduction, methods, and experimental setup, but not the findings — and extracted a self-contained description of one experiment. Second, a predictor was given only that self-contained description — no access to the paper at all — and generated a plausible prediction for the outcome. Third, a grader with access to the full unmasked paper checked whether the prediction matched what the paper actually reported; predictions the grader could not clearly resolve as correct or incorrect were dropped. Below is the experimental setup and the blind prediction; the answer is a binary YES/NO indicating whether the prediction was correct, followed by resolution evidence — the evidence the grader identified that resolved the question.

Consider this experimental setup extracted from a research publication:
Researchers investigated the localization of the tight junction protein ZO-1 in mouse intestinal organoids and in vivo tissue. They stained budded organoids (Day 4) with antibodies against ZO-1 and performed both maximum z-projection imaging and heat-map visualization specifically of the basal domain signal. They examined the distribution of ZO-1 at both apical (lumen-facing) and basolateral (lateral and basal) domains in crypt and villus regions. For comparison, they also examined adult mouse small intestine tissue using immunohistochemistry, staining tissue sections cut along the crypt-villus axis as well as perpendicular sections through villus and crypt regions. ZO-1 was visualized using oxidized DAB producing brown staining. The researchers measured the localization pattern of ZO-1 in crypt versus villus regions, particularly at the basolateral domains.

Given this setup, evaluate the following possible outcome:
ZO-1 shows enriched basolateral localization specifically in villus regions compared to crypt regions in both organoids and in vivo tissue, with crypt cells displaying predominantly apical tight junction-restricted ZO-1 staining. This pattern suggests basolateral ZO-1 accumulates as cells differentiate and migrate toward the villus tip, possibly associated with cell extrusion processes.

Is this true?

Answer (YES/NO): YES